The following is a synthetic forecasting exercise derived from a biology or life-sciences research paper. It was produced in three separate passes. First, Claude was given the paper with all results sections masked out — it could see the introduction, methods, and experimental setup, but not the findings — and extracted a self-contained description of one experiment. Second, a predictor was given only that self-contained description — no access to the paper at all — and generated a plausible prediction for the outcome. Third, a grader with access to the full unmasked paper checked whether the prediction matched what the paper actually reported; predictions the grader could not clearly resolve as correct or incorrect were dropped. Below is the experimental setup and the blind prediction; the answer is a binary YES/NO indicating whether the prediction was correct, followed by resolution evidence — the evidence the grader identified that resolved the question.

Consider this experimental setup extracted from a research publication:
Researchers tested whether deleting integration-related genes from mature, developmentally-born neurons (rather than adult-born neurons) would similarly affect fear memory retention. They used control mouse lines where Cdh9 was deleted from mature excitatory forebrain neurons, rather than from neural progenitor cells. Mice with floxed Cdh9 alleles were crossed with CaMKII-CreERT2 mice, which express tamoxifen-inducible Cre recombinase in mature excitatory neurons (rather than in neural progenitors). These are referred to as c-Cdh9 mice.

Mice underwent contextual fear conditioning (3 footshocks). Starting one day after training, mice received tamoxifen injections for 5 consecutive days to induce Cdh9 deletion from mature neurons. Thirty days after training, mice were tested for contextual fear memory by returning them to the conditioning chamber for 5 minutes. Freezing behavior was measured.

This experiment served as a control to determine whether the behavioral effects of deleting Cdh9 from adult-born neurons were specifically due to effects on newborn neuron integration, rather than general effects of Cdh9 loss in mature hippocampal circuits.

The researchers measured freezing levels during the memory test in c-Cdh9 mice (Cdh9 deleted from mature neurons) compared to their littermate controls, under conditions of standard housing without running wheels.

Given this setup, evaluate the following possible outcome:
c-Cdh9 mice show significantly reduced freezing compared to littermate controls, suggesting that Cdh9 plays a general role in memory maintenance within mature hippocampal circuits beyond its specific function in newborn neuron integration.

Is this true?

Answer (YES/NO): NO